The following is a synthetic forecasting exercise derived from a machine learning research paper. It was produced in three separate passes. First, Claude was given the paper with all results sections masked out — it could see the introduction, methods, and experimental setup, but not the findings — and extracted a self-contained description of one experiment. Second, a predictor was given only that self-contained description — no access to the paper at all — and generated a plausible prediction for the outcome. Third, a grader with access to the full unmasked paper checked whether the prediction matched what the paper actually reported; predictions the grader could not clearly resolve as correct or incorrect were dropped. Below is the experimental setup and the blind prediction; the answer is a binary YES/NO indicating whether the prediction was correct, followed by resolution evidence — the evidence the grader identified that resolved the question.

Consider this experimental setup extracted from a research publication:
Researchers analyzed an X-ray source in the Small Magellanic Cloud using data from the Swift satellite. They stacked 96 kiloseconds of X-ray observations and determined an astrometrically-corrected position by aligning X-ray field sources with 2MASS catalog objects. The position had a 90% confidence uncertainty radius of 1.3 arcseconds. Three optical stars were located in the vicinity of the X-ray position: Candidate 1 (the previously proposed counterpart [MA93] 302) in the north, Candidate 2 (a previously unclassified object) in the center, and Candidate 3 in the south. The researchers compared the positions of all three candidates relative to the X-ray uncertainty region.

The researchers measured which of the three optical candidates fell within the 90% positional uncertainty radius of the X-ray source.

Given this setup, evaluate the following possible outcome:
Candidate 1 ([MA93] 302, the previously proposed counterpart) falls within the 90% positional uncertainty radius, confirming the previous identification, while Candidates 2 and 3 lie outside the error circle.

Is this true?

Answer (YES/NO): NO